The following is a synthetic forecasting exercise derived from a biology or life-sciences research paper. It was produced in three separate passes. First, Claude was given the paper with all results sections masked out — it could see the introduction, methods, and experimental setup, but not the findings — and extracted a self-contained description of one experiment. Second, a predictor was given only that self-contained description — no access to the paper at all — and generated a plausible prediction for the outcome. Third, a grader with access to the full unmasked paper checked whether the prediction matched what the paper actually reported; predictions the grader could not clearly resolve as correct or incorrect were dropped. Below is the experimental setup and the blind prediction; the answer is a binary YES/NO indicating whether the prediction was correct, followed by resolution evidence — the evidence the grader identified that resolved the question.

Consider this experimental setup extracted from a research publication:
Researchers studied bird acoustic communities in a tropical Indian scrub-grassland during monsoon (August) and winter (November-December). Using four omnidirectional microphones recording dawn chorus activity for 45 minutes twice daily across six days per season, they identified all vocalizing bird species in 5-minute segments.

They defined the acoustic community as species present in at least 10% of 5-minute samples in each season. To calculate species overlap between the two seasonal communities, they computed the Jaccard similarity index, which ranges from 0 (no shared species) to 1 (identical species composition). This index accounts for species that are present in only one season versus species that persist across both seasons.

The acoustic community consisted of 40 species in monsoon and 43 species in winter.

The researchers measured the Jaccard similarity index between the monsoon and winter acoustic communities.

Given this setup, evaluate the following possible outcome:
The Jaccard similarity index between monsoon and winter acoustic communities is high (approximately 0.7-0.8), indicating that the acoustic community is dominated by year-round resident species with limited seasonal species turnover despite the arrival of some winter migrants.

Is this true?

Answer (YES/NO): NO